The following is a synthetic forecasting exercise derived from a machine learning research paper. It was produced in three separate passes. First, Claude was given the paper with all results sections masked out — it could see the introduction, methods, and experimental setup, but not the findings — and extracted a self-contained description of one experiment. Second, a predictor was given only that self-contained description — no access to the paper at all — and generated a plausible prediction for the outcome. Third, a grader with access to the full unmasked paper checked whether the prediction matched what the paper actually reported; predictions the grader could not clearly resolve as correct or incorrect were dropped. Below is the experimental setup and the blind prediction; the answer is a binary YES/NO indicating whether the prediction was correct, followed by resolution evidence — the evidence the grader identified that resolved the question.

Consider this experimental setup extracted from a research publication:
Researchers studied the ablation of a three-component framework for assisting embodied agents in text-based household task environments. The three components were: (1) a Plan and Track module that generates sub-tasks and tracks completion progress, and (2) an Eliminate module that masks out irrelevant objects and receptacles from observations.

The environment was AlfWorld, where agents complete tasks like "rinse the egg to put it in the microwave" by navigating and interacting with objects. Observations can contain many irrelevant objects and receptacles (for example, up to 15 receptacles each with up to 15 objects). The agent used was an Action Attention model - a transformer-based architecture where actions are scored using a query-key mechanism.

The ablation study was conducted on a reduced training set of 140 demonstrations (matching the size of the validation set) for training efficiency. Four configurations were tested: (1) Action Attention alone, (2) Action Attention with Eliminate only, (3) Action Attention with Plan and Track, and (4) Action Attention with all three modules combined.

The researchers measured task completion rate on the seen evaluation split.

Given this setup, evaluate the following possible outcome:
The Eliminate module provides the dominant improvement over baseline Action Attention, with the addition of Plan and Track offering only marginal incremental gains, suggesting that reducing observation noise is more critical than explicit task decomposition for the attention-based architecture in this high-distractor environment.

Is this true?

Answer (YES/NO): NO